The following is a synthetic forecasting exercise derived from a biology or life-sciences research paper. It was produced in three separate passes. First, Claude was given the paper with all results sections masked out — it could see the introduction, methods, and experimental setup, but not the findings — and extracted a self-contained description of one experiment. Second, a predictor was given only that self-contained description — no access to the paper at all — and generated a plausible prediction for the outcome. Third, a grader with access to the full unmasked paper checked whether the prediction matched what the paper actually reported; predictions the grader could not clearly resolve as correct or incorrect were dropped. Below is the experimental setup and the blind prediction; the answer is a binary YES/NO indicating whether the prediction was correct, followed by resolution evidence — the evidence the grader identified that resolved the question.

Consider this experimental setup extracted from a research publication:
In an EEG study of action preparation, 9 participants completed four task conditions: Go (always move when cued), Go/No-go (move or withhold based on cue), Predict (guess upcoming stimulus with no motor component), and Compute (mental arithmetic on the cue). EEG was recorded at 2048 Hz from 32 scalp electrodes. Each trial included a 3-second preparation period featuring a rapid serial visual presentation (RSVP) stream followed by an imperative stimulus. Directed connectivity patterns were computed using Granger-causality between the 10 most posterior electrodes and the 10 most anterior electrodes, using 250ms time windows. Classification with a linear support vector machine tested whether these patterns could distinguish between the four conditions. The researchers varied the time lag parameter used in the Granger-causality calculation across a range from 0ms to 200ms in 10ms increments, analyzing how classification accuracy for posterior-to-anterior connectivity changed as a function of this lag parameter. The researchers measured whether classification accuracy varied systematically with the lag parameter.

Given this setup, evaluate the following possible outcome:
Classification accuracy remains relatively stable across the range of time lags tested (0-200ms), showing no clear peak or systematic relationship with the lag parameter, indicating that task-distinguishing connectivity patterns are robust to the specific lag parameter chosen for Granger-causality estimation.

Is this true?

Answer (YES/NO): YES